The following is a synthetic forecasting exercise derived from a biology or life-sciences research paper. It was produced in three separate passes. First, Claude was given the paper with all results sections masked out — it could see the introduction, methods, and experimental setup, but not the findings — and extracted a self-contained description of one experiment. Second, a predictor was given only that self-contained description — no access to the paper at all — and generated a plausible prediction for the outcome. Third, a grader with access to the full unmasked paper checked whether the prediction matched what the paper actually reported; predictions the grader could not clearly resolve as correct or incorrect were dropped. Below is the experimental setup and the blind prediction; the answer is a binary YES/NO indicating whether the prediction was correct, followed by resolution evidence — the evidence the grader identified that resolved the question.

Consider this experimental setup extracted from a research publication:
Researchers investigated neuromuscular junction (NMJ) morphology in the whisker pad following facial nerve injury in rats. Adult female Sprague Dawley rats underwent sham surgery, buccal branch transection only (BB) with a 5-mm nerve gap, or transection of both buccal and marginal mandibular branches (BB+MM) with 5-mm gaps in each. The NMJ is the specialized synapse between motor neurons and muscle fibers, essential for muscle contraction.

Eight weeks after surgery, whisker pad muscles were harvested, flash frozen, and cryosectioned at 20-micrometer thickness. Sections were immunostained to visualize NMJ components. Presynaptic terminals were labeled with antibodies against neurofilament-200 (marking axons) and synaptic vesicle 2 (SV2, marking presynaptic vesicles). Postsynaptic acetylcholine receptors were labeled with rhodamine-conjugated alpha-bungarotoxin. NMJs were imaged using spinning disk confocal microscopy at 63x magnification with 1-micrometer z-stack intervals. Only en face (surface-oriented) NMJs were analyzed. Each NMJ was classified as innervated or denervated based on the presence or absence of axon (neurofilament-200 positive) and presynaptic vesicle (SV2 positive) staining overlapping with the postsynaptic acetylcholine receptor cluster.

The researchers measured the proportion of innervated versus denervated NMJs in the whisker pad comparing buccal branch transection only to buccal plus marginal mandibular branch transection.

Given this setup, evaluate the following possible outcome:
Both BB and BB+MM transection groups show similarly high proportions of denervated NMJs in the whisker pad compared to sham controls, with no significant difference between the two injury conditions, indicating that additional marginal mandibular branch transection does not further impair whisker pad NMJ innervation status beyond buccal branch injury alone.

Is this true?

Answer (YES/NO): NO